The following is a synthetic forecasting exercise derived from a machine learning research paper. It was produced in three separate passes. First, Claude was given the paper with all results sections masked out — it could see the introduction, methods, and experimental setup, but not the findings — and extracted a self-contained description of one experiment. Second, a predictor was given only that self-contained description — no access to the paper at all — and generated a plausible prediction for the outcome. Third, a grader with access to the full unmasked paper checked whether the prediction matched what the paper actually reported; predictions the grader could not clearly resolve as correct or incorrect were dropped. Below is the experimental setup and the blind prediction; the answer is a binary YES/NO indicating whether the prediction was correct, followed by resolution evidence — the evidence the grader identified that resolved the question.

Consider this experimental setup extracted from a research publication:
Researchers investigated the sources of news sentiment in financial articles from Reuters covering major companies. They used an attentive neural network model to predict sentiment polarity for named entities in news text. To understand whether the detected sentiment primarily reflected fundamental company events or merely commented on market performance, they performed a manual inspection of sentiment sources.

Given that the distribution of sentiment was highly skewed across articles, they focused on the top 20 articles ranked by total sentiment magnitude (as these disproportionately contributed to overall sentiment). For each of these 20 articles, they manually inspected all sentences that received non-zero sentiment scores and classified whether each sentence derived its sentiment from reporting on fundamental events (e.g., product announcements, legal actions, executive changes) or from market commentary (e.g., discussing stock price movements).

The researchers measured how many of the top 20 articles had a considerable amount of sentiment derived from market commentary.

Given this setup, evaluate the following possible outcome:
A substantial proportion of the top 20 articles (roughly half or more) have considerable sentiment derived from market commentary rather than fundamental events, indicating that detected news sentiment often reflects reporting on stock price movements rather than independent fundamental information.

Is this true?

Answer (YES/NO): NO